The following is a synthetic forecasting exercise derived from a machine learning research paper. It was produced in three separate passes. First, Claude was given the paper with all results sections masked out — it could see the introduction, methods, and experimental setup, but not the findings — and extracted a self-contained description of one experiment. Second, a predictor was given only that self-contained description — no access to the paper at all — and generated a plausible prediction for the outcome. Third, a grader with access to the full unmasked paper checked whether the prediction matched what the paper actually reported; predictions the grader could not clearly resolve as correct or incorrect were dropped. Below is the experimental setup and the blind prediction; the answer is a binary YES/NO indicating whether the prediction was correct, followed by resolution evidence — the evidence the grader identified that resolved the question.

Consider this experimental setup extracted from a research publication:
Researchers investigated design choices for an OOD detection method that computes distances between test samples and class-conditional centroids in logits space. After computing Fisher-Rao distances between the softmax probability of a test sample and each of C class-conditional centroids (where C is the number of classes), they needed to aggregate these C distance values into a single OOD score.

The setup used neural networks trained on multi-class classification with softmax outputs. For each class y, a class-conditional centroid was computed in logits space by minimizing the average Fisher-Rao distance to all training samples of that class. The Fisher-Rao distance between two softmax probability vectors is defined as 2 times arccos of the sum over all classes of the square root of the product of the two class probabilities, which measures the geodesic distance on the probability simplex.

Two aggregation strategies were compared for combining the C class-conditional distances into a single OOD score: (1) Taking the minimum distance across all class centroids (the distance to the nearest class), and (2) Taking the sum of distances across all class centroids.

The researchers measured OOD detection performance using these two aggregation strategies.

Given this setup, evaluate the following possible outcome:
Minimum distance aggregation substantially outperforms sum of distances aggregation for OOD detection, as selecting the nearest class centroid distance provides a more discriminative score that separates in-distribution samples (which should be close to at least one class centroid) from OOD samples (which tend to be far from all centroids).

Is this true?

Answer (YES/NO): NO